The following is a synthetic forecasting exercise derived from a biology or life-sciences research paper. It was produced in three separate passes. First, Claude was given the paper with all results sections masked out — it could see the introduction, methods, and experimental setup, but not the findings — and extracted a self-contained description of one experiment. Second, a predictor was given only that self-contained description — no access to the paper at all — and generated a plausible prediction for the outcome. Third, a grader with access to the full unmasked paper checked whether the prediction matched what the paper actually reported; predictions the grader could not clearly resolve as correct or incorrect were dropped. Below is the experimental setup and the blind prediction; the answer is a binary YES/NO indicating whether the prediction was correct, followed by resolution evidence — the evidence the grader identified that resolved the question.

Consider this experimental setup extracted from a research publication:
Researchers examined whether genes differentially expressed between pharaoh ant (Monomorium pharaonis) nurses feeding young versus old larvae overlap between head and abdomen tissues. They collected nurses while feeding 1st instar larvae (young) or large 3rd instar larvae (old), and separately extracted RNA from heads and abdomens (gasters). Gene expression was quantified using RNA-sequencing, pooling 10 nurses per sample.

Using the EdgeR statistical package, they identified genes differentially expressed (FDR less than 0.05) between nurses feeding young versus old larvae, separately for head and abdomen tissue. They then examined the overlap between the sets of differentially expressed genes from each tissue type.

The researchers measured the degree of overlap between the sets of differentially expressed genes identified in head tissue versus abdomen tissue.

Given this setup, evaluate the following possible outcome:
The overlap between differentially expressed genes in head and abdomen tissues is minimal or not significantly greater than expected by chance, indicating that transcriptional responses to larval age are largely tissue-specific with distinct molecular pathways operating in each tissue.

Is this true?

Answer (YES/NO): NO